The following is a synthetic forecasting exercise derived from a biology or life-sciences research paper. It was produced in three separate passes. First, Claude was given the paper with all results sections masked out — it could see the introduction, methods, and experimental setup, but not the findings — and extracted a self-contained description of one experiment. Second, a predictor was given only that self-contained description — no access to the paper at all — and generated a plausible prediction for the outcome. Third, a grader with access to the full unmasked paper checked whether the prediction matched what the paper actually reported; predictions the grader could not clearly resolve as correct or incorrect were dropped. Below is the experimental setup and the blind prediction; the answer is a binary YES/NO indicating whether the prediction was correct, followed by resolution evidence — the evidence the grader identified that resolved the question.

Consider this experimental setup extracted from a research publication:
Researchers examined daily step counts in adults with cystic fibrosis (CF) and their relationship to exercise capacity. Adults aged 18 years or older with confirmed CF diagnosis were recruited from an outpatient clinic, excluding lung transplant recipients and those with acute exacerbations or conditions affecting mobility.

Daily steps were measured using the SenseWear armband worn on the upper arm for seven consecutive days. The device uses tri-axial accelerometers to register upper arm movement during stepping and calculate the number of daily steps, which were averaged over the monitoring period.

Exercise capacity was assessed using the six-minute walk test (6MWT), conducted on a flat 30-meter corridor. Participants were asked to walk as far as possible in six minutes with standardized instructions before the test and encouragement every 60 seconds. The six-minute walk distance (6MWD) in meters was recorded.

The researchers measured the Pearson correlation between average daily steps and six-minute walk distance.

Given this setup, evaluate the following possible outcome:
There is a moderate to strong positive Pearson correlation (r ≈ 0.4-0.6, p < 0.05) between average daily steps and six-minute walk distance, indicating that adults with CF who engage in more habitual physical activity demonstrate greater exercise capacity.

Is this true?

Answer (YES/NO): YES